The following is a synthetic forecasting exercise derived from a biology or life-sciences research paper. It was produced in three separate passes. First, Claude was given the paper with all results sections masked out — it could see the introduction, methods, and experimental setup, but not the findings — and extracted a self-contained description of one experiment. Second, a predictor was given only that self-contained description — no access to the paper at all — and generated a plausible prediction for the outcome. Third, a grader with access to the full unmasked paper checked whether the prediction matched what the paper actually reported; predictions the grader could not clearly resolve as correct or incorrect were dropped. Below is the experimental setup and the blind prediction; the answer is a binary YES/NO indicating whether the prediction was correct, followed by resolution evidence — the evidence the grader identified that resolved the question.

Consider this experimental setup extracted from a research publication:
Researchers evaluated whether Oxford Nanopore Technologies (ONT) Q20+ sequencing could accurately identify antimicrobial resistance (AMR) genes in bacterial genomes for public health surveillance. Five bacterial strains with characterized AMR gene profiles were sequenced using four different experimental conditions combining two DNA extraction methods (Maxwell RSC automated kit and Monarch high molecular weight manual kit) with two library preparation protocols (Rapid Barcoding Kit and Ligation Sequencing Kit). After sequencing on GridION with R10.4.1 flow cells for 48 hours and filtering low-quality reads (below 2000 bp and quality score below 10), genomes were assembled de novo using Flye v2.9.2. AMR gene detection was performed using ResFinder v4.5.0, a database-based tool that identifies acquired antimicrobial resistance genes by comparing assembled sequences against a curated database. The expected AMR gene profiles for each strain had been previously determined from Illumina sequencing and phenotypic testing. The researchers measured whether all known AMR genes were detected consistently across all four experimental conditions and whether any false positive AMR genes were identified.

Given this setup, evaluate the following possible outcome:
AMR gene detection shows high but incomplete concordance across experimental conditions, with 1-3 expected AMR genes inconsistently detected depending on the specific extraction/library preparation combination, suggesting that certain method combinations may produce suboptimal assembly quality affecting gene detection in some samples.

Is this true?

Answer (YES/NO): NO